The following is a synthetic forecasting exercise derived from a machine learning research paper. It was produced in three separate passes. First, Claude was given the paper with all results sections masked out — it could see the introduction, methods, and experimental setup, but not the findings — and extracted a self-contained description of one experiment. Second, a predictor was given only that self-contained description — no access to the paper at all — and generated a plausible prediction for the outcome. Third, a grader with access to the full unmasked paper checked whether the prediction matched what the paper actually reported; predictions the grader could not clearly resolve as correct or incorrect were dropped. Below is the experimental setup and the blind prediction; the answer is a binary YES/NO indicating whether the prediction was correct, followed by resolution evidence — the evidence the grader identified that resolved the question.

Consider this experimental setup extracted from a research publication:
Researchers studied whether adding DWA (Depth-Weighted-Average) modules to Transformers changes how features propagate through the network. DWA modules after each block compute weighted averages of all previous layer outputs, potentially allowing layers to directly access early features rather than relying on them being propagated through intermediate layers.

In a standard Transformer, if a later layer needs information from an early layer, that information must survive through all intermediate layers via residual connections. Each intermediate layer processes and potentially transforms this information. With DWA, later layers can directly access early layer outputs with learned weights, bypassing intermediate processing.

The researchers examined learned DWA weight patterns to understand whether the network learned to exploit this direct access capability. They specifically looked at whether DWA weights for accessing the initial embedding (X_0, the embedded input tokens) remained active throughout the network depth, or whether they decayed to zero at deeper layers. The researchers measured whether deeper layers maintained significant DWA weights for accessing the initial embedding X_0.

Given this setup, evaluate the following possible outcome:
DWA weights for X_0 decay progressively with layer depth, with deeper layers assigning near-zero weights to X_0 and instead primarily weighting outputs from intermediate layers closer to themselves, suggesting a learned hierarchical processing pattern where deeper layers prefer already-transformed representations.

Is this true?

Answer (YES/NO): NO